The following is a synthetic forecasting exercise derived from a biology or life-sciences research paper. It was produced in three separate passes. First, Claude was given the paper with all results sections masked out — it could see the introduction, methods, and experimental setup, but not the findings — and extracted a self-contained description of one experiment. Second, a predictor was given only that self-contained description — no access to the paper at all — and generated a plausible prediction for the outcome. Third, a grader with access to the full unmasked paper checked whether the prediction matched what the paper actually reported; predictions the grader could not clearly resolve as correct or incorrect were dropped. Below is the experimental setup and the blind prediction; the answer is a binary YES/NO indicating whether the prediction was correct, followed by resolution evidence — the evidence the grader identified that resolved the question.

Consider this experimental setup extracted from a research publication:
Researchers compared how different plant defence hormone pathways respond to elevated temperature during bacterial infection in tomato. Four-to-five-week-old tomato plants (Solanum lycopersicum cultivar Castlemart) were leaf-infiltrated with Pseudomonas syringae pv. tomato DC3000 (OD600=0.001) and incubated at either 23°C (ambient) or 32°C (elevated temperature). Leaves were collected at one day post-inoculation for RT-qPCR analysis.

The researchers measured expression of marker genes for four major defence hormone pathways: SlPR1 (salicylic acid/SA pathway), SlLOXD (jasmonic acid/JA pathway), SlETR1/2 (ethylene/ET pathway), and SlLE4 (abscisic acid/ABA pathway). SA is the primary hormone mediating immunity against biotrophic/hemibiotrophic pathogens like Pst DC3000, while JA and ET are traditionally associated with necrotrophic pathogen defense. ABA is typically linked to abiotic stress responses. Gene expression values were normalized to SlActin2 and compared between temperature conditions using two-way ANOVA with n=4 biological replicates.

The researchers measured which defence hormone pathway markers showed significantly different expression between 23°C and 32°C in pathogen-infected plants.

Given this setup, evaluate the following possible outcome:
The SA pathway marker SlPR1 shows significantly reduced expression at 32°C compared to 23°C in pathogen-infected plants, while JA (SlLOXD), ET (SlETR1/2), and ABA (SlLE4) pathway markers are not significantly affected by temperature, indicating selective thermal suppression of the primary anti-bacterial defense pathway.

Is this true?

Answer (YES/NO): NO